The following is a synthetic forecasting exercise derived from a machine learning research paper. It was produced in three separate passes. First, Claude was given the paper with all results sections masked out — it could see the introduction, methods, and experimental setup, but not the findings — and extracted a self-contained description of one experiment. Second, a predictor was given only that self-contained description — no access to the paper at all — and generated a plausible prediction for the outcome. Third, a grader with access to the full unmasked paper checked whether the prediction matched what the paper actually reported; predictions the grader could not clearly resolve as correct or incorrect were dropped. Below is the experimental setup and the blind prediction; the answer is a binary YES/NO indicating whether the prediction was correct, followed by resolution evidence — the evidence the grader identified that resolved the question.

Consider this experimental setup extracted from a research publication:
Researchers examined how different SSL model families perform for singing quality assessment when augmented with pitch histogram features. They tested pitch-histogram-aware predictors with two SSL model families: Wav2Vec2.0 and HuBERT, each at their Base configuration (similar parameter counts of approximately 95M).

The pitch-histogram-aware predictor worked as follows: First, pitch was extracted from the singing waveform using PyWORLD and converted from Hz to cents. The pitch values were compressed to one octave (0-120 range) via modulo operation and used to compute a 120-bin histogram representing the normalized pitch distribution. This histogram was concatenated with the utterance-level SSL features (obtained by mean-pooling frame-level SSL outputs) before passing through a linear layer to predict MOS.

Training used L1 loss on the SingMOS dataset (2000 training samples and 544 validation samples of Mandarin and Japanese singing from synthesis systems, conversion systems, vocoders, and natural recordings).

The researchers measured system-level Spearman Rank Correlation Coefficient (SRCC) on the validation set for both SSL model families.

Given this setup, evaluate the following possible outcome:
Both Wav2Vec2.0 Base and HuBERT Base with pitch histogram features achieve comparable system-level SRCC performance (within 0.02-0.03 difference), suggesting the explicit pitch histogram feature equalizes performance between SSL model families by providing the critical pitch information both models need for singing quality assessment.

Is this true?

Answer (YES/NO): YES